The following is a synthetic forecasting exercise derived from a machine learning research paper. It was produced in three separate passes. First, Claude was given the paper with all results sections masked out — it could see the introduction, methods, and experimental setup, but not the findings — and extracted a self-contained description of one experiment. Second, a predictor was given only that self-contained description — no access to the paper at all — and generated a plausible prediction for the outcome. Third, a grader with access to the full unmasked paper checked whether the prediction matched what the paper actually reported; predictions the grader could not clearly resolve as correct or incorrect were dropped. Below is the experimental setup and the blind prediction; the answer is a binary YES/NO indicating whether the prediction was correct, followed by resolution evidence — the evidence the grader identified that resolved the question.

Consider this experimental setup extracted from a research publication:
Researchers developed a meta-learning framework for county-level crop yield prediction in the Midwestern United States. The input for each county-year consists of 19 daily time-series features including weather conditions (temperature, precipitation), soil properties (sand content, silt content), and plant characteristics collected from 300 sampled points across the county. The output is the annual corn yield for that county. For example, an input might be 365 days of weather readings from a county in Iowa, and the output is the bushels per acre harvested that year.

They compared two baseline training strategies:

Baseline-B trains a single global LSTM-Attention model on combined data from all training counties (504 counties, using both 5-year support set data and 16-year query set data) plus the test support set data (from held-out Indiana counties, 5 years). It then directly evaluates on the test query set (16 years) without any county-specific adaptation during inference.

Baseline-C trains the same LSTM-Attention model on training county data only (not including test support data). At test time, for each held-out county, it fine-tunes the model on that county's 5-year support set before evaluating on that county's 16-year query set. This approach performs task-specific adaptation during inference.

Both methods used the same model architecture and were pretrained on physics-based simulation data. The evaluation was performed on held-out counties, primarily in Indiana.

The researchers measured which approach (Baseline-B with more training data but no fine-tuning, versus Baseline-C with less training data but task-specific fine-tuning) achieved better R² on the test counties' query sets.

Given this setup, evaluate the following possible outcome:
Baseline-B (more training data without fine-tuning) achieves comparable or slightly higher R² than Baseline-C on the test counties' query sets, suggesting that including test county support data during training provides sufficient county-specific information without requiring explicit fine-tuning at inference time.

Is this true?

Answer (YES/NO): NO